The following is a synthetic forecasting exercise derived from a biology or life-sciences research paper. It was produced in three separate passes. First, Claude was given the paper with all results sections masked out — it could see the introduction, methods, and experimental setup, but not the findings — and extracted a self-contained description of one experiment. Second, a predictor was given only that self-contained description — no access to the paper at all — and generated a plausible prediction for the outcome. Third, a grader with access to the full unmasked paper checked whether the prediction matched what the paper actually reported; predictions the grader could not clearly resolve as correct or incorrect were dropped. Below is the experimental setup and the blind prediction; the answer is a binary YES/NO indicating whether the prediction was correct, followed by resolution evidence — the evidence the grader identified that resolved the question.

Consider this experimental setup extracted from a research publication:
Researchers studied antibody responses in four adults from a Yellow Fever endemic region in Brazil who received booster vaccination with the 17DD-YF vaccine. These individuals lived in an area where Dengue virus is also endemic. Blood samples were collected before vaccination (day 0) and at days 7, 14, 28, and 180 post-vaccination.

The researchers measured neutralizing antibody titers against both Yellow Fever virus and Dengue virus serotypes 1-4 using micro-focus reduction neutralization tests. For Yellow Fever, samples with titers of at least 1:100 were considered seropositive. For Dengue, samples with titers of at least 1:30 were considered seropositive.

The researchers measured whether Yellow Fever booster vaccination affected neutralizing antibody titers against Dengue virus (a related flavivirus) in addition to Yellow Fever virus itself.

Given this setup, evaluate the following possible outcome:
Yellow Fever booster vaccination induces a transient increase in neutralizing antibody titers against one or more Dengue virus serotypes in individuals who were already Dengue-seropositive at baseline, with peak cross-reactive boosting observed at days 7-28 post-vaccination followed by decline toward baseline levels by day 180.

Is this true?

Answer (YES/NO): NO